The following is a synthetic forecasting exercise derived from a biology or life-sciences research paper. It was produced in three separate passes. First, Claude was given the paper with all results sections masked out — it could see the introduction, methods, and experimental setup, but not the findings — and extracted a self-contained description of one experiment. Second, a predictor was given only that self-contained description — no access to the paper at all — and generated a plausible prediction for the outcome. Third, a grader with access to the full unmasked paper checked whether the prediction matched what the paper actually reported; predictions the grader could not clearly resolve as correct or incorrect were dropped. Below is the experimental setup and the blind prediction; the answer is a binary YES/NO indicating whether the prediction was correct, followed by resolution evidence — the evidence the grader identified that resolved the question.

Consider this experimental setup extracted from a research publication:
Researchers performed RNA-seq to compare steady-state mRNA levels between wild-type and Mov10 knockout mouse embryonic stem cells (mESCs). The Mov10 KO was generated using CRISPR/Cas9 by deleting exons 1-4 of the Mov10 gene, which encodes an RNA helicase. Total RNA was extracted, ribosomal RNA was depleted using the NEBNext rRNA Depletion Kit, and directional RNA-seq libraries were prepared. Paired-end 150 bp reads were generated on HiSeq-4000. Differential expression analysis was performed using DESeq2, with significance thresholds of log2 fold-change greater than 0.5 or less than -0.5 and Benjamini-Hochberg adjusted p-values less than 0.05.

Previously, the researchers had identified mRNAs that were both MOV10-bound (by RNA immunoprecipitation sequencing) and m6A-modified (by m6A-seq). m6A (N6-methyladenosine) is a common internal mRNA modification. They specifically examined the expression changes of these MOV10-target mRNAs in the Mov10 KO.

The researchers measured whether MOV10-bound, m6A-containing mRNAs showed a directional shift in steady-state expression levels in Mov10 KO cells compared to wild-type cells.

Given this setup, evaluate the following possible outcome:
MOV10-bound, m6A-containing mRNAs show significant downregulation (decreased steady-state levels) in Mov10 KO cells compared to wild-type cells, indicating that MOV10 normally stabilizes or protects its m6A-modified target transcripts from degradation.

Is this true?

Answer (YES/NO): NO